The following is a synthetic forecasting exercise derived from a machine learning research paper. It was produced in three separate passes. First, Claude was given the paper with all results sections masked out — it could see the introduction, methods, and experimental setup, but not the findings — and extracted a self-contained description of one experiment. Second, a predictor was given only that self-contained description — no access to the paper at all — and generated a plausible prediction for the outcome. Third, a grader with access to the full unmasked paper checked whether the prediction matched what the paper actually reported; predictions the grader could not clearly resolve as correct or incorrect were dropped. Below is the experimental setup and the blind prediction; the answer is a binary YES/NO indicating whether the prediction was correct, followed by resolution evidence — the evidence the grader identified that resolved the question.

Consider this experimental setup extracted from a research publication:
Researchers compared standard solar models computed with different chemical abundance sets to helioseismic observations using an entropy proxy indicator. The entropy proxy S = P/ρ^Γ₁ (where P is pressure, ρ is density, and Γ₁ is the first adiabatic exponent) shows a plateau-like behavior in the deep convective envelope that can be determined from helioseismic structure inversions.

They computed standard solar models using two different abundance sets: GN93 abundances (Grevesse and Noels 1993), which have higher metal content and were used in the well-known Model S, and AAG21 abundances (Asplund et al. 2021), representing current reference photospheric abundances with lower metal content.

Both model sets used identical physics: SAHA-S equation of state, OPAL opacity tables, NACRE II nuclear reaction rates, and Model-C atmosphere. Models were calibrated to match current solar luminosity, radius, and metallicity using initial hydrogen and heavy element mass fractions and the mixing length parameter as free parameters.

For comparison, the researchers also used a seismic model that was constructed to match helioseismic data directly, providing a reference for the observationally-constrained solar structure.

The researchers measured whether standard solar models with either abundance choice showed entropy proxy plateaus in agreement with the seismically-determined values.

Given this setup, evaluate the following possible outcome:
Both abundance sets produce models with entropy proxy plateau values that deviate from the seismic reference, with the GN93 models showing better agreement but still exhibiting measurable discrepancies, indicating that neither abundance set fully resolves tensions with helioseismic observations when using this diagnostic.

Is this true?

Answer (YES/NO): YES